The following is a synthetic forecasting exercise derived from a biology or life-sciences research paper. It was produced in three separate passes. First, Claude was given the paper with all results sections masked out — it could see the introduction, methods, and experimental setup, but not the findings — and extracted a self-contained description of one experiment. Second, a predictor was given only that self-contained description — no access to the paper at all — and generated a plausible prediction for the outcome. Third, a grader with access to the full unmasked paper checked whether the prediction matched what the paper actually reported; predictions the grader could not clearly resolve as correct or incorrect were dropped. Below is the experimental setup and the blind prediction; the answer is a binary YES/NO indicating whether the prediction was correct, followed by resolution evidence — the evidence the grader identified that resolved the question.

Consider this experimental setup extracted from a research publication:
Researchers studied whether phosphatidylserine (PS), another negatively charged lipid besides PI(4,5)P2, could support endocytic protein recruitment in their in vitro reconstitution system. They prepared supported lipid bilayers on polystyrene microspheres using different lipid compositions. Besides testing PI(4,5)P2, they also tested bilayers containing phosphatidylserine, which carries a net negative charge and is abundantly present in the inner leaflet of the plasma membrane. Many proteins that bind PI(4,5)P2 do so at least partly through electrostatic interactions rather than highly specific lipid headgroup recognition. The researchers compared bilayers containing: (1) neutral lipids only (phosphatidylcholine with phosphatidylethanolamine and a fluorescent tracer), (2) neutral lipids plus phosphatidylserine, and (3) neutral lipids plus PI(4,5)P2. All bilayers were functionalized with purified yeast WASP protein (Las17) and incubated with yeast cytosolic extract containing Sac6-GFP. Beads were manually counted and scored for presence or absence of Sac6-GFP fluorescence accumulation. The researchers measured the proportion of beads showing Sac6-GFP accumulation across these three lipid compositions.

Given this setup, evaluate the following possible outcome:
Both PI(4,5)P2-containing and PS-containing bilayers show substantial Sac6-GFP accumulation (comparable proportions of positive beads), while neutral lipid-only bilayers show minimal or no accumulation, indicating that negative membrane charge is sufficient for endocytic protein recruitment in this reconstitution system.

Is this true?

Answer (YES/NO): NO